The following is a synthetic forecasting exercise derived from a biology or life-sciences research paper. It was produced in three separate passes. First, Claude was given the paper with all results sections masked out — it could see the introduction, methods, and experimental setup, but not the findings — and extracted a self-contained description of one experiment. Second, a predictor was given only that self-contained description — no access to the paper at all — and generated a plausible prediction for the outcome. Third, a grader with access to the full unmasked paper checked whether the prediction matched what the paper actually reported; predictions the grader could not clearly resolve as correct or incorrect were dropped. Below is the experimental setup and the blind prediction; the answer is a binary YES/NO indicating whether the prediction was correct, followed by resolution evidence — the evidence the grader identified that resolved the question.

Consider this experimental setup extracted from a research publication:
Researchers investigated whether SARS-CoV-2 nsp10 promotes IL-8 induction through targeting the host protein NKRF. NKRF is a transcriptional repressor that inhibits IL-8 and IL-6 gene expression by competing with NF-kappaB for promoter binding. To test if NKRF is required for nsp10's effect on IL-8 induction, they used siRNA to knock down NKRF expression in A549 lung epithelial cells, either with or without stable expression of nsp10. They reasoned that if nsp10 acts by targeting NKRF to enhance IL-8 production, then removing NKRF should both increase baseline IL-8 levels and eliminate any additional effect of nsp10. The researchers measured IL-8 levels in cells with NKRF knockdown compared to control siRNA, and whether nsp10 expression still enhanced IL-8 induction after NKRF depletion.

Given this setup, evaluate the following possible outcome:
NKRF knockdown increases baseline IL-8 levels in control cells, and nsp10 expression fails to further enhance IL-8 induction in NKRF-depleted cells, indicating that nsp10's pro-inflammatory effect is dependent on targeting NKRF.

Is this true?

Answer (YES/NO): YES